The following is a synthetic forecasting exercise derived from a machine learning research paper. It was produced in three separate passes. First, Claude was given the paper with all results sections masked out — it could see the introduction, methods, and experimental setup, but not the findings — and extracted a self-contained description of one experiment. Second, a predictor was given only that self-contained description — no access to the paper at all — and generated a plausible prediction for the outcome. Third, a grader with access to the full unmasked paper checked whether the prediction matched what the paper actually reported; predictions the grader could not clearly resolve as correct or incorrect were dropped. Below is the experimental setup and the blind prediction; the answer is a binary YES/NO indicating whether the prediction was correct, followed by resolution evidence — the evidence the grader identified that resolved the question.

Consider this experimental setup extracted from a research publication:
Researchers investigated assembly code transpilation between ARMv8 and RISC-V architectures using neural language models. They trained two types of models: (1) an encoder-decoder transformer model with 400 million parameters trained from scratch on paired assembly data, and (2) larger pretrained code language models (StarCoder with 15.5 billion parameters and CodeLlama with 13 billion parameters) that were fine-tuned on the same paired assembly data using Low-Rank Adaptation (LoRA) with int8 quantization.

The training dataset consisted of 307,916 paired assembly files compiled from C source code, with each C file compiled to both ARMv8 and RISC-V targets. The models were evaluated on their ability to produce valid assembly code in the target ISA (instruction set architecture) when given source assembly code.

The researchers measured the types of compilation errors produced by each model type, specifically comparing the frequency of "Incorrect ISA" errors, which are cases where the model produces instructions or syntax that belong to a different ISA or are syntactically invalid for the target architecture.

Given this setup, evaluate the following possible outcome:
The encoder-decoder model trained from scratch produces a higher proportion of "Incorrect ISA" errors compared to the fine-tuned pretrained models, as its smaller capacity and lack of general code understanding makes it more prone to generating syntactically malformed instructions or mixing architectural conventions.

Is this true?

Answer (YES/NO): NO